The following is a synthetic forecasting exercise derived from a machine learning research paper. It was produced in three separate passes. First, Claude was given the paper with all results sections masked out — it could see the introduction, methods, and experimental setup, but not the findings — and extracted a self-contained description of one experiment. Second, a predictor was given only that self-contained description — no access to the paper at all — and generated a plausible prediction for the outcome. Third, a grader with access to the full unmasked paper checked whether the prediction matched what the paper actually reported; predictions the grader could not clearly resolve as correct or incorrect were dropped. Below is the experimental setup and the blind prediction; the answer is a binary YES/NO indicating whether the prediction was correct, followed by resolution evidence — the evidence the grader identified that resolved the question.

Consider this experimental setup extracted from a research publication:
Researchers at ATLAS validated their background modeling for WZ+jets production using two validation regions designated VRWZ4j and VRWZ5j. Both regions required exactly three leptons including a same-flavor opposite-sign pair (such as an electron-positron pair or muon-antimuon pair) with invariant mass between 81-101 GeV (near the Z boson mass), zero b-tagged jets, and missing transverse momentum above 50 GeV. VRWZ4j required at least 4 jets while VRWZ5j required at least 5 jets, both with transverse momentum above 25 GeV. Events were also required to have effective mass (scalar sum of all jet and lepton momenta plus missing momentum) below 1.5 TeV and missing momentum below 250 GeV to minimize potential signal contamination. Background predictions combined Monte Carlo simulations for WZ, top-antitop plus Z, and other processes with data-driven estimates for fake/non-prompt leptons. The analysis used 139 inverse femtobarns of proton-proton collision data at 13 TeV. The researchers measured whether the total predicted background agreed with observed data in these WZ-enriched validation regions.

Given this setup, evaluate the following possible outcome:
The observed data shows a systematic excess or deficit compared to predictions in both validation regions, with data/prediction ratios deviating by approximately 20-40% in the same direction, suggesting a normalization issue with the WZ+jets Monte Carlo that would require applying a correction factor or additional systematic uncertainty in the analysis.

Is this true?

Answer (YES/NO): NO